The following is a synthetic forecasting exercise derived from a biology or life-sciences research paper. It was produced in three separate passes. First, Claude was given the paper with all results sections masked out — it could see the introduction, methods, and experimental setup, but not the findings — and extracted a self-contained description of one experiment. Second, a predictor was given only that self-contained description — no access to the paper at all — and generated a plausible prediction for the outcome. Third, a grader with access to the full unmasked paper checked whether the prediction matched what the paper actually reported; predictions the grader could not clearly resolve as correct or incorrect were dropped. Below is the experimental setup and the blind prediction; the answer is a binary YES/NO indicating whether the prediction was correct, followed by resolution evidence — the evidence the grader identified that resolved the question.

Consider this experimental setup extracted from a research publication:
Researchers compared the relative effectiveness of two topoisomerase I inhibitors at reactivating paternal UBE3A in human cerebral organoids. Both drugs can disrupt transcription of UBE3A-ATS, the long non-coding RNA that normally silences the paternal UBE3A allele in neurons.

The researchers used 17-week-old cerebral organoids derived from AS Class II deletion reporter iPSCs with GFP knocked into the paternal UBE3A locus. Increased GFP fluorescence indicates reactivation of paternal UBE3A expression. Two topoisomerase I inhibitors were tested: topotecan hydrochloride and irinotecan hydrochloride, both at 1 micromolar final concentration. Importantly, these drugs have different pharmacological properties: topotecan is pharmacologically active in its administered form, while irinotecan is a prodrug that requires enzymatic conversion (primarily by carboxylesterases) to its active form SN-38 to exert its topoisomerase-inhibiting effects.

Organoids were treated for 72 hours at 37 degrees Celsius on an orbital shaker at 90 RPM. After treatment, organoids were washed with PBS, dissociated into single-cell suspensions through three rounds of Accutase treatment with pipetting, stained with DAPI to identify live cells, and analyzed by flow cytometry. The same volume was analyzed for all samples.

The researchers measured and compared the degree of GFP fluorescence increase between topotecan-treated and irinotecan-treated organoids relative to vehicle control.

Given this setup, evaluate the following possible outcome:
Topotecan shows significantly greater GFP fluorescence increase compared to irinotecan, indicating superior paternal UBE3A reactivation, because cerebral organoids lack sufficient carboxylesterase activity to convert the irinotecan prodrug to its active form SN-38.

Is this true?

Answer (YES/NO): NO